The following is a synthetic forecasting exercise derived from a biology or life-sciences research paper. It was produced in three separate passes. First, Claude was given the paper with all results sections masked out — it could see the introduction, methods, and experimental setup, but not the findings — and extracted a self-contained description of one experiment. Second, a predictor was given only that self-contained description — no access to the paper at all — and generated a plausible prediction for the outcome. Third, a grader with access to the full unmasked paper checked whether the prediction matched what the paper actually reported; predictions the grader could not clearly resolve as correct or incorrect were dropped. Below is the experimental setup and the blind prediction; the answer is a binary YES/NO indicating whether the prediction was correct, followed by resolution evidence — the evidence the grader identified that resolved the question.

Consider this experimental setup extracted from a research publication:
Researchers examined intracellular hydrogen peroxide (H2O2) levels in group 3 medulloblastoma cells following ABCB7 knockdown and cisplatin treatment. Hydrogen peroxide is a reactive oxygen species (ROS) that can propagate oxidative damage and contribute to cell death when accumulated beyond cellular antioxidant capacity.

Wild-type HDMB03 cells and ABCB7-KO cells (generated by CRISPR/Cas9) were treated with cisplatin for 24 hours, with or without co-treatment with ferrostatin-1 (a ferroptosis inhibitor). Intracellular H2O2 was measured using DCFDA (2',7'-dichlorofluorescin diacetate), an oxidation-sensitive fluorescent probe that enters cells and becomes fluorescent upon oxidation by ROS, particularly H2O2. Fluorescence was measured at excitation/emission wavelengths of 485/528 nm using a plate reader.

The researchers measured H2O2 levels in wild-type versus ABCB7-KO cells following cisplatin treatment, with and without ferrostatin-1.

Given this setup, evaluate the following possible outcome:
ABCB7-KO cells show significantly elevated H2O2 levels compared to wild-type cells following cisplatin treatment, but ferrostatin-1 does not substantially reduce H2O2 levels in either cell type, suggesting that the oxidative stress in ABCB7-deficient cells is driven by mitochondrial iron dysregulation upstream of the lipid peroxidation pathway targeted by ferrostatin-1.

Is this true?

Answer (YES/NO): NO